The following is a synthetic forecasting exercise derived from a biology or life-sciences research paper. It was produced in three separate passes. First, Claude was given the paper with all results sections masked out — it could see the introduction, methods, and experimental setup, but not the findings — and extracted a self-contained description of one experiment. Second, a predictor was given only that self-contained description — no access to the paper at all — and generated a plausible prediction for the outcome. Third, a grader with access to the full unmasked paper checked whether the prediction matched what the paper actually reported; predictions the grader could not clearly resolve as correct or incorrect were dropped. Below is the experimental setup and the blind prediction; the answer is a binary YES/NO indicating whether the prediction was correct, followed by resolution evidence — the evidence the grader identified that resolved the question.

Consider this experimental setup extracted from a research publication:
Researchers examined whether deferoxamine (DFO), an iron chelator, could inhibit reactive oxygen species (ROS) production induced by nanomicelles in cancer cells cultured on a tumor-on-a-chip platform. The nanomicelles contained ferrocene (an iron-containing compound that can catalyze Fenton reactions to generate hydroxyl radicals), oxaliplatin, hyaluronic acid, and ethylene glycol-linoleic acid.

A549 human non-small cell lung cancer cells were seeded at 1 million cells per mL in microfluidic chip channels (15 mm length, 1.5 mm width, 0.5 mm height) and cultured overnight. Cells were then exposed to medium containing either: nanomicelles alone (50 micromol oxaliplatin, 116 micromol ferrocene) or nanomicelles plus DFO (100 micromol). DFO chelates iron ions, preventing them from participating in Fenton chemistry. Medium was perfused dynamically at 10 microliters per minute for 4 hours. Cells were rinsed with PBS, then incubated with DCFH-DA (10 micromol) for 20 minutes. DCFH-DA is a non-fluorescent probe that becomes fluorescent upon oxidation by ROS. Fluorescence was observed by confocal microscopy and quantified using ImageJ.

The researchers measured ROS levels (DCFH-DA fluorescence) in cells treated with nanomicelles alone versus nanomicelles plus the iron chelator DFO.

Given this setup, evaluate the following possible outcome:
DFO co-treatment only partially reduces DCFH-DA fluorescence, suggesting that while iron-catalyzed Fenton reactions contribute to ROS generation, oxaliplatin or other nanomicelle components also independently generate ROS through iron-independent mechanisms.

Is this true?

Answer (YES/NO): NO